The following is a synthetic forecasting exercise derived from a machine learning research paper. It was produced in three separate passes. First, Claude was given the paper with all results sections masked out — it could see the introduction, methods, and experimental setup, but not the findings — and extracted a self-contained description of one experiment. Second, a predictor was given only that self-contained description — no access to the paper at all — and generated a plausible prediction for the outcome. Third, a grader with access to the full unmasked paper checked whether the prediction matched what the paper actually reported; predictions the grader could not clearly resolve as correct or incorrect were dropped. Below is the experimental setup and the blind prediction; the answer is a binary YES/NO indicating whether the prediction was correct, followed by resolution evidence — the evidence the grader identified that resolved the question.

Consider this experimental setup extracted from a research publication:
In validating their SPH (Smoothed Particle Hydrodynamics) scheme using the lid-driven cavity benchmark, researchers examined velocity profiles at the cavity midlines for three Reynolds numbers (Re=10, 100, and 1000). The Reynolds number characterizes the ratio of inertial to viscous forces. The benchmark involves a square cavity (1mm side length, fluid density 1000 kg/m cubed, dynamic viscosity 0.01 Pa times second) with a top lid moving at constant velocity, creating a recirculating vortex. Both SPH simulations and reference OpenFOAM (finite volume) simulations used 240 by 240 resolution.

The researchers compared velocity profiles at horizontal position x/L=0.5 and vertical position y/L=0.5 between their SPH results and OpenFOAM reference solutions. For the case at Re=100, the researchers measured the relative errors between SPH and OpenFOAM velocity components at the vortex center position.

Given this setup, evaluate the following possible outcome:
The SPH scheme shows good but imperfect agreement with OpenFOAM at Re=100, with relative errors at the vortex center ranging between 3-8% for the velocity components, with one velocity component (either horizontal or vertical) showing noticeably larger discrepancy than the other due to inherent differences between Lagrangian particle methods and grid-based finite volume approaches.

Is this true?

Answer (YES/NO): NO